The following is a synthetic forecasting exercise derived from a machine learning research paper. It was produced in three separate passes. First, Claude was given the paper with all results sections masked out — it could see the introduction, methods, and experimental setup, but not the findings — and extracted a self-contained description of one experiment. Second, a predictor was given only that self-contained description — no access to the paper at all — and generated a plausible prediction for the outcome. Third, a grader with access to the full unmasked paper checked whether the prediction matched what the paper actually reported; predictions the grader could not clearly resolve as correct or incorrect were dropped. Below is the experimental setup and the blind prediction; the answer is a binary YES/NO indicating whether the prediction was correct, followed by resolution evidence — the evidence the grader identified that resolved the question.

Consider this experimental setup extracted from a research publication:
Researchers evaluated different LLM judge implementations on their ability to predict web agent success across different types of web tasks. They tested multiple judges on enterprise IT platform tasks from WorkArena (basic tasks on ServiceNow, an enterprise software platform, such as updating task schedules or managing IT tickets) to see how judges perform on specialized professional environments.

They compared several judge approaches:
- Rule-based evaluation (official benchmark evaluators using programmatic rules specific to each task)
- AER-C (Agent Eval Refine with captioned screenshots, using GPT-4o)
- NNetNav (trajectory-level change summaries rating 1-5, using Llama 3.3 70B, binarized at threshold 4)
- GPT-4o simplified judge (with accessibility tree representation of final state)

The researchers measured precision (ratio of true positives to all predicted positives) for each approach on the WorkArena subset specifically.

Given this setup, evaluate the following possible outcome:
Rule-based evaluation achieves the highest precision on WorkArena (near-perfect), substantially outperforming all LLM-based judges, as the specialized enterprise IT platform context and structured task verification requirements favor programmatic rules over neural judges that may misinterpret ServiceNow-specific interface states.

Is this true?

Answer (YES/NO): NO